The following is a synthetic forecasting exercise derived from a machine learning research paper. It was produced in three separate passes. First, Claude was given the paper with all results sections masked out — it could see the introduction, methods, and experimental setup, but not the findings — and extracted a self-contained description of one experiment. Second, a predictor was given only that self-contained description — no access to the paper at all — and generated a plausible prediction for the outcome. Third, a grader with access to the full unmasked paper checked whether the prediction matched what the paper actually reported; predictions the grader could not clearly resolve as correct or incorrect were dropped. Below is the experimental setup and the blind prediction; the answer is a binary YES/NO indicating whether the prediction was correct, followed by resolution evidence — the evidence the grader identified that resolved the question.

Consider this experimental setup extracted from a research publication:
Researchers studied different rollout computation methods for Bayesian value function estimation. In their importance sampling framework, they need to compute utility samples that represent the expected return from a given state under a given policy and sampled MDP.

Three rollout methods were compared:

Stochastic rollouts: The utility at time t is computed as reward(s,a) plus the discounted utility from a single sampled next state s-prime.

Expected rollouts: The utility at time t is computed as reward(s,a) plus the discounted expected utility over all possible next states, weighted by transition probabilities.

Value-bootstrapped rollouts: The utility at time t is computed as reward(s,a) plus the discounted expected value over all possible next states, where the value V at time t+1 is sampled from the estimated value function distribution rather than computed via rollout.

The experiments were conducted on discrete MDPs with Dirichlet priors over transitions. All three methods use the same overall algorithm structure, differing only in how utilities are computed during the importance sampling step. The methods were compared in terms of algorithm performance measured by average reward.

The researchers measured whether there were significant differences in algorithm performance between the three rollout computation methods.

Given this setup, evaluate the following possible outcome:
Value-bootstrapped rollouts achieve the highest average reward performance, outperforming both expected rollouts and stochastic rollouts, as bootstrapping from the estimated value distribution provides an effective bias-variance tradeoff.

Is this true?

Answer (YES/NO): NO